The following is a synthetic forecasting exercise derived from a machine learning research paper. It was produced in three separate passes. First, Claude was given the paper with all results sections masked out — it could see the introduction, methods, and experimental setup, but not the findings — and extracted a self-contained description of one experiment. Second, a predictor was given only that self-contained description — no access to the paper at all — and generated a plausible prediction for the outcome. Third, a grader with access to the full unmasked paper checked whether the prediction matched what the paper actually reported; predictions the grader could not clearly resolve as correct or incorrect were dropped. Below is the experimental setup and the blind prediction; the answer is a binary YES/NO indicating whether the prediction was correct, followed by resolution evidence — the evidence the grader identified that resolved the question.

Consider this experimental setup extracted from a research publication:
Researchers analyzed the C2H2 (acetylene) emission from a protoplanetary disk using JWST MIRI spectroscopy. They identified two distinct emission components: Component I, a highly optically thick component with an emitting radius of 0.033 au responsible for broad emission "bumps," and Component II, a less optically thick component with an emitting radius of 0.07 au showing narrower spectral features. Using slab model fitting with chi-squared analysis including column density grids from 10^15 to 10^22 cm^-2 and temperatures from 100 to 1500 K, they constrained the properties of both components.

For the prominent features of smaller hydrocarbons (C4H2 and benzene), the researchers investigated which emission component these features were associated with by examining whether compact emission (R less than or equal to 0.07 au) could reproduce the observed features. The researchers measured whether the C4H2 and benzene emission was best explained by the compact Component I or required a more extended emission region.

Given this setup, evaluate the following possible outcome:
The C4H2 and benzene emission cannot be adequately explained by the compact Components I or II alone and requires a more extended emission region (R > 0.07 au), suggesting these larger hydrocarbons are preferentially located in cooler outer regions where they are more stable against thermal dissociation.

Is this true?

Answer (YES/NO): NO